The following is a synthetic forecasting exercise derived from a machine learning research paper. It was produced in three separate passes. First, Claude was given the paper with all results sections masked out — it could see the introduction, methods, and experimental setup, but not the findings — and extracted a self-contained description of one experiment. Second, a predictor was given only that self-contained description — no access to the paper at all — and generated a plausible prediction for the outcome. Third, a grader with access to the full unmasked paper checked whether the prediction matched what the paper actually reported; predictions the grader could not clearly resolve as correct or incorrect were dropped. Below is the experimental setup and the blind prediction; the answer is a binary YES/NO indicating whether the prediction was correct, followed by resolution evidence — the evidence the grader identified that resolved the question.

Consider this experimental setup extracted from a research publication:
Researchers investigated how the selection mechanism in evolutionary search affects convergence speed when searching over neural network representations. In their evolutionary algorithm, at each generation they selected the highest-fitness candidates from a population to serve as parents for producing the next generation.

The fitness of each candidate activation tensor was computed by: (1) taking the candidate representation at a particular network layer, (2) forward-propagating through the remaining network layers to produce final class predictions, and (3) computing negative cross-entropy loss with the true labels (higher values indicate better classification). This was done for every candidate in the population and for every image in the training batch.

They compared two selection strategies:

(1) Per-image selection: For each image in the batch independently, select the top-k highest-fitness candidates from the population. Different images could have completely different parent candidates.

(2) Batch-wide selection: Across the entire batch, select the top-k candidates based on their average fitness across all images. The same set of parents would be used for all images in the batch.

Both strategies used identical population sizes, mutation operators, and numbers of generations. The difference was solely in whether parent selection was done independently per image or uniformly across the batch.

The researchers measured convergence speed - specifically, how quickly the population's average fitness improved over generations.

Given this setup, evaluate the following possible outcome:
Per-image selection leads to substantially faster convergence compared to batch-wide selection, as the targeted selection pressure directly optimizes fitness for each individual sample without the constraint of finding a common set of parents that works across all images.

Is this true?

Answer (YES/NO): YES